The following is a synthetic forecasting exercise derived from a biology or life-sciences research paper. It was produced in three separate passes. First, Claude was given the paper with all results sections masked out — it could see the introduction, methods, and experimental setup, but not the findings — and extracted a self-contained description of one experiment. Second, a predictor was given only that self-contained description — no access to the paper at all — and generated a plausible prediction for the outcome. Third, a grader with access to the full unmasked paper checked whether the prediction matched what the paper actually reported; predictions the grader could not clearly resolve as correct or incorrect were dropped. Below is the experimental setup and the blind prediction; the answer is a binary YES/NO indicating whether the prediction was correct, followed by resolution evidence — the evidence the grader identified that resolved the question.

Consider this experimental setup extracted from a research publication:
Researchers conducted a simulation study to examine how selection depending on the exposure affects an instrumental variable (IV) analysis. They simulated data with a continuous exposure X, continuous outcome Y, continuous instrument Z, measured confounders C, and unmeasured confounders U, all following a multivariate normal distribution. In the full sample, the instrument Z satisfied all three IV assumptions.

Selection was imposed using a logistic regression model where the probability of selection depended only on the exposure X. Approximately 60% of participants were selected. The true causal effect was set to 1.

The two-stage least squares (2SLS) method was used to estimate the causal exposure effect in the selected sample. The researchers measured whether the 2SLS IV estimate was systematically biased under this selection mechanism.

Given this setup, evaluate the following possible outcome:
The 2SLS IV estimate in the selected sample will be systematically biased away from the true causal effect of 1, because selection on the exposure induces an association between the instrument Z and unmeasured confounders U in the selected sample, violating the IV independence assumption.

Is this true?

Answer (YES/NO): YES